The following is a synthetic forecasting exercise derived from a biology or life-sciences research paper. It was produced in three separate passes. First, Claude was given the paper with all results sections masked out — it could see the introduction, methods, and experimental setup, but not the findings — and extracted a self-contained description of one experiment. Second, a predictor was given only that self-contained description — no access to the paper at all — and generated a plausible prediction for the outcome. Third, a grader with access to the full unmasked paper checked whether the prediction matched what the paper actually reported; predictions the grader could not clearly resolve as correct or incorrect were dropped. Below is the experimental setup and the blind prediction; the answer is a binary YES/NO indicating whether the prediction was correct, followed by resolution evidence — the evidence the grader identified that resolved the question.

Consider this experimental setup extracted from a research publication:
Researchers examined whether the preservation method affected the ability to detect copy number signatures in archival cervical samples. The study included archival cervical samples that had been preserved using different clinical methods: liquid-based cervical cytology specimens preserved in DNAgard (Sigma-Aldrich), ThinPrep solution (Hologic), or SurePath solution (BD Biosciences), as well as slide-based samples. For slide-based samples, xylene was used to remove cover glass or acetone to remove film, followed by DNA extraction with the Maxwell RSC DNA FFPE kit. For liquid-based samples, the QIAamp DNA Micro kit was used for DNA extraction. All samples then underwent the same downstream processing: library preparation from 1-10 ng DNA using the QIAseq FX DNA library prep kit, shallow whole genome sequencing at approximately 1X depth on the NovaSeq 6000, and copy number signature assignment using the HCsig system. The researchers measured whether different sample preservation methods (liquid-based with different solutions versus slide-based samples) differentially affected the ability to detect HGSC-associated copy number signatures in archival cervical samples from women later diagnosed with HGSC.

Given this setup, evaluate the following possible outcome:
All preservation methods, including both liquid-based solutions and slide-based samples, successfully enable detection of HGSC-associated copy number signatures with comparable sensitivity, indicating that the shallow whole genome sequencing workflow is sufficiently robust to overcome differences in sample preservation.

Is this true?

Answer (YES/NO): YES